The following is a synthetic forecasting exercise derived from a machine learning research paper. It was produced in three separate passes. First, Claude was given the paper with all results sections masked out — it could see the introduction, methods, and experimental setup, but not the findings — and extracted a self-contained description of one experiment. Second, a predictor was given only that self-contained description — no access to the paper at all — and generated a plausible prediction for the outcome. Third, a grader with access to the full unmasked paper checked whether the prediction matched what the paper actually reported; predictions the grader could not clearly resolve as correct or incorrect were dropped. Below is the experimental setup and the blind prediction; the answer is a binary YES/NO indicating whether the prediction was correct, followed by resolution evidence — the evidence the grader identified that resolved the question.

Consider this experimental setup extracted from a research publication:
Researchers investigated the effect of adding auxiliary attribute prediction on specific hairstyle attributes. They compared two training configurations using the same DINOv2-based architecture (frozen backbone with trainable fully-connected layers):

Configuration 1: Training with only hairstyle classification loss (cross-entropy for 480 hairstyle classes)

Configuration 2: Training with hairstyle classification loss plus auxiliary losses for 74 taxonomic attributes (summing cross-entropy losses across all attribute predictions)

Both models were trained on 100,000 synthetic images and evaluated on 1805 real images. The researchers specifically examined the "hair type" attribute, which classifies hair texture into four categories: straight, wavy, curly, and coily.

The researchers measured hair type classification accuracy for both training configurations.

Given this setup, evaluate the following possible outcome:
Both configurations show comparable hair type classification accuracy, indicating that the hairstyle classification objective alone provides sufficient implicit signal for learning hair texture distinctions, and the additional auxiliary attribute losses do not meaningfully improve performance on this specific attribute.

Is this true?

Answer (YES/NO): YES